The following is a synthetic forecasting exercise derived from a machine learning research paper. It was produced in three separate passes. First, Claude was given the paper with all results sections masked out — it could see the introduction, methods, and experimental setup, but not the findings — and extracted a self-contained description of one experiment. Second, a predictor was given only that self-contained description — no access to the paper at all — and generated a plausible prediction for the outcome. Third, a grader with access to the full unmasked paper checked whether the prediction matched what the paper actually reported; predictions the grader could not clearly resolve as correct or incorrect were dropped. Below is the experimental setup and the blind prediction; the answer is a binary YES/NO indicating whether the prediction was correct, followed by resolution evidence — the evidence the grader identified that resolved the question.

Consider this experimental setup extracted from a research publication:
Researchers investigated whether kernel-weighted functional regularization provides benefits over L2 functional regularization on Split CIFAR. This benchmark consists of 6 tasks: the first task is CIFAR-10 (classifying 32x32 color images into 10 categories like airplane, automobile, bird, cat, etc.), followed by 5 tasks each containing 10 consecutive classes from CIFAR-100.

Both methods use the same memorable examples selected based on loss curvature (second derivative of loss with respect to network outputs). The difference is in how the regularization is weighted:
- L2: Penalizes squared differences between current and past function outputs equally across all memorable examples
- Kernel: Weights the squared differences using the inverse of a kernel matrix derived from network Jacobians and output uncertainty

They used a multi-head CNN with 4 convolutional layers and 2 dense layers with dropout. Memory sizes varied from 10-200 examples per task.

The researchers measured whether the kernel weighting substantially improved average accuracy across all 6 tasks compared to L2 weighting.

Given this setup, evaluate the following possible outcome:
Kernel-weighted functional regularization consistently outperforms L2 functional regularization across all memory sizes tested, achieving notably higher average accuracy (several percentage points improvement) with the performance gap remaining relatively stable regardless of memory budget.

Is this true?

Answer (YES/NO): NO